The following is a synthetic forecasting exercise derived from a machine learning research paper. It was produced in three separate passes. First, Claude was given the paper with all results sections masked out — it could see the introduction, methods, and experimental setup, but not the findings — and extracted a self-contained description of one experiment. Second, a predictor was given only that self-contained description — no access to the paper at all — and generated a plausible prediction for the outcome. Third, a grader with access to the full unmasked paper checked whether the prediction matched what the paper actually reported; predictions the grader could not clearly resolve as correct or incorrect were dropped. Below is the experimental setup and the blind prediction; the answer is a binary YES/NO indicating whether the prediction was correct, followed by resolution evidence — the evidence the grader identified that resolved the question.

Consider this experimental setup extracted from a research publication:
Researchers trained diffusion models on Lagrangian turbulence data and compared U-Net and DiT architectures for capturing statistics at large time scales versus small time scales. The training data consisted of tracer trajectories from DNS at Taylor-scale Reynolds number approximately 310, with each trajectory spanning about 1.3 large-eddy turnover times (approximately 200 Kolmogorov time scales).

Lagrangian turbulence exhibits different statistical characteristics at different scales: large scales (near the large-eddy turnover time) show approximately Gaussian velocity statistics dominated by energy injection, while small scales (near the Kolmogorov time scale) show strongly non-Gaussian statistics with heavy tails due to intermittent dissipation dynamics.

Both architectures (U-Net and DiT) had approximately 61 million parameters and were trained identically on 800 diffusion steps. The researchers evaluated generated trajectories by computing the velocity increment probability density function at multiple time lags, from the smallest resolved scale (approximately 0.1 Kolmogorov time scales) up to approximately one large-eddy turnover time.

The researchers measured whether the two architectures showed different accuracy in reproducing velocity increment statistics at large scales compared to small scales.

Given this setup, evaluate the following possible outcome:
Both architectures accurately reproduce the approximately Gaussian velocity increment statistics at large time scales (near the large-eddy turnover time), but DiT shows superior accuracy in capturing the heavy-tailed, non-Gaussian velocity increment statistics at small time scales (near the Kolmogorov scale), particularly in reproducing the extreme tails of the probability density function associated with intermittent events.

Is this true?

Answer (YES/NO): NO